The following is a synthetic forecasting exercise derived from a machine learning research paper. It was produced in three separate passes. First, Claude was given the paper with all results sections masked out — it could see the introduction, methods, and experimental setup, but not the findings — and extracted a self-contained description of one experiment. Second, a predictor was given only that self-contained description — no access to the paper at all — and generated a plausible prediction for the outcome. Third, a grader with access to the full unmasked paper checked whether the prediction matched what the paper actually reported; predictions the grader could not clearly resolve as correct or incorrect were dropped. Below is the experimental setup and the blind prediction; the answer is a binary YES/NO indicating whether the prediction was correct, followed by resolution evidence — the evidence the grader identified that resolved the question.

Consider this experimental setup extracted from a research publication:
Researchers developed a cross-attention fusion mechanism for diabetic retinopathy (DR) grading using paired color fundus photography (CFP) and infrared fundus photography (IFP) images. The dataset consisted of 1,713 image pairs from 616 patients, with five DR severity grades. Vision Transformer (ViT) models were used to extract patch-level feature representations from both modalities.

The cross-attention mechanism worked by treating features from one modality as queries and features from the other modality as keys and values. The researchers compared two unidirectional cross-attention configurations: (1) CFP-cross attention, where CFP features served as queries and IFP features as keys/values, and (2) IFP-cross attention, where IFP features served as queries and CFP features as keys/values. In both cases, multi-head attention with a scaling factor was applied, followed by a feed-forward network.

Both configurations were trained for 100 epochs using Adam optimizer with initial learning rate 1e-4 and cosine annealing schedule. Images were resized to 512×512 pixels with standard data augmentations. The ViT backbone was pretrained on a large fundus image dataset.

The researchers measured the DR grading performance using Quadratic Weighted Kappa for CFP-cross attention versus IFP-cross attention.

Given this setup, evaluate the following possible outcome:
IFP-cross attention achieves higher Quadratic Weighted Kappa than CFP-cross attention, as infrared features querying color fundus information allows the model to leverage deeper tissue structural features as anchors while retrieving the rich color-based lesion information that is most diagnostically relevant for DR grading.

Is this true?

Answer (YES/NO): YES